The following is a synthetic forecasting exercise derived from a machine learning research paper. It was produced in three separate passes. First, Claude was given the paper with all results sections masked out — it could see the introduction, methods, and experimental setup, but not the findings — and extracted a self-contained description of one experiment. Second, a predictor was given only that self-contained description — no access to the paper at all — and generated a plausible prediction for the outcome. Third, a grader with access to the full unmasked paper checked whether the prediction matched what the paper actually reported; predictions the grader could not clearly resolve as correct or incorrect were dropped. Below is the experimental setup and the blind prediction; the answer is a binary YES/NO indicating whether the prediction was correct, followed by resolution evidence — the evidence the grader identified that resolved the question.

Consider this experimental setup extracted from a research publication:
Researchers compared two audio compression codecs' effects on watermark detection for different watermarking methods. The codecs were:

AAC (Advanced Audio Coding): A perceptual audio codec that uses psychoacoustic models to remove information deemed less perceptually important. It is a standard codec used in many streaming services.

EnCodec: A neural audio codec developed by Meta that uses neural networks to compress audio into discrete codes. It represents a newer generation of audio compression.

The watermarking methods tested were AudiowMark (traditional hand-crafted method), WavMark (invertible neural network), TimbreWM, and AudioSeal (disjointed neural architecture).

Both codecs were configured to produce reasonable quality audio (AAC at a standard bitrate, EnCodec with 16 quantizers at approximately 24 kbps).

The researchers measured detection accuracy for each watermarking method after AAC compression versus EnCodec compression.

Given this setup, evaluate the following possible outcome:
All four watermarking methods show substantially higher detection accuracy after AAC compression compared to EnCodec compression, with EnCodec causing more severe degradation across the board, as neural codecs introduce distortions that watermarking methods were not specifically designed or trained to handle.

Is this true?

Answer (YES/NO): NO